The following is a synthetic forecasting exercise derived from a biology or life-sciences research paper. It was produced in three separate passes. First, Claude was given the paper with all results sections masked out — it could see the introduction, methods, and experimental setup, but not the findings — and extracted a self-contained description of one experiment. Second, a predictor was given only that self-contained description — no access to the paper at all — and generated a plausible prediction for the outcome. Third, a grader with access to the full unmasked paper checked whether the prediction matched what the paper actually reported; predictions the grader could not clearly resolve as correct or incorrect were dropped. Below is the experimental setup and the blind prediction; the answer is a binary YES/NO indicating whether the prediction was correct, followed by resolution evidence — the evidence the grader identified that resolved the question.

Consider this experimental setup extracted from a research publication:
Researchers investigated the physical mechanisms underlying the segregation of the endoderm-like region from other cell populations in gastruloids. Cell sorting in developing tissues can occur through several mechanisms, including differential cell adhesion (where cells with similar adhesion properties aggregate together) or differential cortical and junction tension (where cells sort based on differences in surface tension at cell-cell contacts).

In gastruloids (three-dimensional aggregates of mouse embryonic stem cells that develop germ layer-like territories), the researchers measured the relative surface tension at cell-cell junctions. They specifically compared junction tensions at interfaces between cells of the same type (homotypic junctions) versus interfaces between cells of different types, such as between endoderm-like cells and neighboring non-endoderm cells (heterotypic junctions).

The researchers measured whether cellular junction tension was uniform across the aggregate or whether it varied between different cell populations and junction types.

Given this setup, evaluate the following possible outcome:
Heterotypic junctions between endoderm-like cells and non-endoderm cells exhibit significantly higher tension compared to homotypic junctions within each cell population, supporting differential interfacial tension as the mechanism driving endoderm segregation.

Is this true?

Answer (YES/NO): YES